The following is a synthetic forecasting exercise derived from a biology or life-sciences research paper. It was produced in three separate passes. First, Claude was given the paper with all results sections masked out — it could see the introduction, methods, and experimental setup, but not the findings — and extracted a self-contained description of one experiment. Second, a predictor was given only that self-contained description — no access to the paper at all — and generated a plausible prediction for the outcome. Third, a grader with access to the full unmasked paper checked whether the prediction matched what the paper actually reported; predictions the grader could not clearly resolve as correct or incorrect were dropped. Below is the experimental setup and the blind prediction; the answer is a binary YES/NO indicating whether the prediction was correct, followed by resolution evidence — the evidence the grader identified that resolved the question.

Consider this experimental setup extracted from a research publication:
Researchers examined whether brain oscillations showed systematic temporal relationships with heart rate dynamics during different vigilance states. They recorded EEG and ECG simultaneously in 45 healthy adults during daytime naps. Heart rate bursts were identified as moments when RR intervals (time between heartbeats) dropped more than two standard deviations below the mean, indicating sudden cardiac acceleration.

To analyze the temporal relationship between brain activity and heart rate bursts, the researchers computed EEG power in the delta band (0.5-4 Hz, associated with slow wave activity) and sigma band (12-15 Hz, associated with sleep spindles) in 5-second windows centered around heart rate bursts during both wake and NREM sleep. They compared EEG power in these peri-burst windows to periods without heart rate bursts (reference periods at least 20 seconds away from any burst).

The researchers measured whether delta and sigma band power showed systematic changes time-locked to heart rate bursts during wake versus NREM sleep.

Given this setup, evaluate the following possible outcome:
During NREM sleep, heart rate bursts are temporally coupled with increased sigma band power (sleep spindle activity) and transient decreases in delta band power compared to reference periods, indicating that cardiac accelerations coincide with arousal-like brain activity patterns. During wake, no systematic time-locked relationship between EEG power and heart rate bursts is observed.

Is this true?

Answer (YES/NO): NO